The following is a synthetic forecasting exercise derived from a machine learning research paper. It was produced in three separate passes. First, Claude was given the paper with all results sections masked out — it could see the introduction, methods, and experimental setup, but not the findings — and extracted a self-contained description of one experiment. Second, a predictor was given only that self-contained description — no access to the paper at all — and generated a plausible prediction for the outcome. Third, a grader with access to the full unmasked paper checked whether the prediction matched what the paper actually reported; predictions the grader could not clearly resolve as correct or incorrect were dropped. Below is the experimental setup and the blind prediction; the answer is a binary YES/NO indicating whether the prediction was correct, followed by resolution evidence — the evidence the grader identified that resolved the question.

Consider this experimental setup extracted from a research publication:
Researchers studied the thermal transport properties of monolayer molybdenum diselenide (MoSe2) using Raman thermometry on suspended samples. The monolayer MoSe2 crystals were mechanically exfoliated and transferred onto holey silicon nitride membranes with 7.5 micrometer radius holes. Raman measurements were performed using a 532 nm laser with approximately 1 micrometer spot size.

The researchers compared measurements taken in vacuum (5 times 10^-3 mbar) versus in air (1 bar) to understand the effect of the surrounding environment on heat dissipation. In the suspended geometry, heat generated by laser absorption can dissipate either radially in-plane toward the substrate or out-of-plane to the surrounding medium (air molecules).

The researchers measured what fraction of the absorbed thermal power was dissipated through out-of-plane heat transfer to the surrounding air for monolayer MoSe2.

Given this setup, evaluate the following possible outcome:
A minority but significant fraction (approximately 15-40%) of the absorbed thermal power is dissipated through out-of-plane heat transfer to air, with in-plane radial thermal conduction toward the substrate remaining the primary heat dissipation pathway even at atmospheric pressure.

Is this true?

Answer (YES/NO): NO